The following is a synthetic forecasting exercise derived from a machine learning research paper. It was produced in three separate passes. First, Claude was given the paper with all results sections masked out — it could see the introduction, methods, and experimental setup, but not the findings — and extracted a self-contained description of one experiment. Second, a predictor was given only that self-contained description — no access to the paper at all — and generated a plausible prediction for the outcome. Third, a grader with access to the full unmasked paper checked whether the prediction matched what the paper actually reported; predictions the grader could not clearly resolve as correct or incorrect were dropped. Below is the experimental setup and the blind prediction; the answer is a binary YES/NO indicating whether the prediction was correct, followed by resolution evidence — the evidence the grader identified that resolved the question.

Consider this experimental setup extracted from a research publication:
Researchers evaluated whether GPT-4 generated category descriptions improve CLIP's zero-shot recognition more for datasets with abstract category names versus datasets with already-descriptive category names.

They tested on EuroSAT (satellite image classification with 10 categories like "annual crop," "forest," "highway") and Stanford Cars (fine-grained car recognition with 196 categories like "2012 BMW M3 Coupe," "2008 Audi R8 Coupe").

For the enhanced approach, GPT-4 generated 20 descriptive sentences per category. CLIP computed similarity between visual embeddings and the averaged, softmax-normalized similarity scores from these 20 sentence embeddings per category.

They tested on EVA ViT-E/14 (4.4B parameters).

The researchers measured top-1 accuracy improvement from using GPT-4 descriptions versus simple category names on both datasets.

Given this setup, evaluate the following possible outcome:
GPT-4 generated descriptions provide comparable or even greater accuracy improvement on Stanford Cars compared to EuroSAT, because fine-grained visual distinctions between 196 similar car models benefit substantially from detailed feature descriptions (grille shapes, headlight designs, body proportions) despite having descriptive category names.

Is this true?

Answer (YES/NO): NO